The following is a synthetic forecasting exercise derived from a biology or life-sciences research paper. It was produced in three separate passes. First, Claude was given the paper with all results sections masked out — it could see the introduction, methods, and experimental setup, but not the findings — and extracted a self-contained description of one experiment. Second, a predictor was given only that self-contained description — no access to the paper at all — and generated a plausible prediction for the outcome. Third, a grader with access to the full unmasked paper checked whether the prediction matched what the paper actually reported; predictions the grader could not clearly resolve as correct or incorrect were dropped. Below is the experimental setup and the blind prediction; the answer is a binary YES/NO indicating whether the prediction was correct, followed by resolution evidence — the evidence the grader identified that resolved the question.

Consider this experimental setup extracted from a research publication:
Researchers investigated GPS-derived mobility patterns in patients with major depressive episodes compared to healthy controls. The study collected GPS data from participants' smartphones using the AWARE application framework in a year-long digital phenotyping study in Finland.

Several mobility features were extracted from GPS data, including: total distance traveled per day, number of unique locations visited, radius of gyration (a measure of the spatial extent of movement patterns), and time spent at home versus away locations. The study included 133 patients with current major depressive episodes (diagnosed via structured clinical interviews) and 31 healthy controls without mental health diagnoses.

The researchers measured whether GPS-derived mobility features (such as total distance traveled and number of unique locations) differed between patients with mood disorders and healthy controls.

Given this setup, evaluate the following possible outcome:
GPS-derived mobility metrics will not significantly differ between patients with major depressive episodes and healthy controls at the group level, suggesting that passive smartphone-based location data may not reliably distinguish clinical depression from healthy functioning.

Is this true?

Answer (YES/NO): NO